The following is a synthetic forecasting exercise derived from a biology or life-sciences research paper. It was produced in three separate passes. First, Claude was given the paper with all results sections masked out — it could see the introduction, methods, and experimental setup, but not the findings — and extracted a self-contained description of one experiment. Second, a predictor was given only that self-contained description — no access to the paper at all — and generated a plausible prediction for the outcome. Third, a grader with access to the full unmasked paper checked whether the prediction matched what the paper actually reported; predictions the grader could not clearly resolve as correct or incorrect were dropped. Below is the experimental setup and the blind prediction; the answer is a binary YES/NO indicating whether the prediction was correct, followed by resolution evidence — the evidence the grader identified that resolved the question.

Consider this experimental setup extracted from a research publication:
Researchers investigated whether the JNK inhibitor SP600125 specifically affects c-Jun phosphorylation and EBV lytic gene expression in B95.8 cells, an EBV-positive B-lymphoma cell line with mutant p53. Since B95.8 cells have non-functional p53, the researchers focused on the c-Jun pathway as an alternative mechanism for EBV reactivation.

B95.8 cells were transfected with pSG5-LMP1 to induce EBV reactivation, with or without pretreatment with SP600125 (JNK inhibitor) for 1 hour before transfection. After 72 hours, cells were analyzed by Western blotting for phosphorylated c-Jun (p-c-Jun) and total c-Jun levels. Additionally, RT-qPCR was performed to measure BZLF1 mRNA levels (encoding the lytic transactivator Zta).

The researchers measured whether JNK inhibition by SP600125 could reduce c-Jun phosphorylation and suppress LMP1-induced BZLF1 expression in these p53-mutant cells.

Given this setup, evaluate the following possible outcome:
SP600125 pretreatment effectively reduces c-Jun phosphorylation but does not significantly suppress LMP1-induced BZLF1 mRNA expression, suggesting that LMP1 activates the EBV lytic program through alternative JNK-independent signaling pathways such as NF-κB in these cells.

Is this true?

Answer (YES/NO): NO